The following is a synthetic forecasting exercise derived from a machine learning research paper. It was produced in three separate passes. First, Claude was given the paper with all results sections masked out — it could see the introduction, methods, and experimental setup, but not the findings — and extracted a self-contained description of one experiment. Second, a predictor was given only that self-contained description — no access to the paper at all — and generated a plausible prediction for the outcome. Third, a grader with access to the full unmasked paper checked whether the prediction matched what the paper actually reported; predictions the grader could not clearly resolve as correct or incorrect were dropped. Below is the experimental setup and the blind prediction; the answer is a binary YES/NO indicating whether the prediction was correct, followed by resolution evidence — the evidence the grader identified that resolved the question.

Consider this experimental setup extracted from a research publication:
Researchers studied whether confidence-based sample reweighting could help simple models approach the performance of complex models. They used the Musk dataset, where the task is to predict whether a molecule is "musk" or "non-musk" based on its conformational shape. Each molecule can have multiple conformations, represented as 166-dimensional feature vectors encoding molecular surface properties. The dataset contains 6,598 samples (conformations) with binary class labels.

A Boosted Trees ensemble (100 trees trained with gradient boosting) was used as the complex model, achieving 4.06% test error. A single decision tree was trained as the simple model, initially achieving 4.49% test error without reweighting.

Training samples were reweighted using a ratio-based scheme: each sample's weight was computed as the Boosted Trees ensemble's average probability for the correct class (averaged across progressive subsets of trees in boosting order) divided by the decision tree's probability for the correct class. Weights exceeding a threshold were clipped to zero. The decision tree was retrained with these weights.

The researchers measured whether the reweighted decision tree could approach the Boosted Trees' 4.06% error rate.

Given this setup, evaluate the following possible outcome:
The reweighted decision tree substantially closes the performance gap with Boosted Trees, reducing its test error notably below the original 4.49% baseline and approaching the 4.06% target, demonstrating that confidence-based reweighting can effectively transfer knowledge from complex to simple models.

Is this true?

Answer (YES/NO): YES